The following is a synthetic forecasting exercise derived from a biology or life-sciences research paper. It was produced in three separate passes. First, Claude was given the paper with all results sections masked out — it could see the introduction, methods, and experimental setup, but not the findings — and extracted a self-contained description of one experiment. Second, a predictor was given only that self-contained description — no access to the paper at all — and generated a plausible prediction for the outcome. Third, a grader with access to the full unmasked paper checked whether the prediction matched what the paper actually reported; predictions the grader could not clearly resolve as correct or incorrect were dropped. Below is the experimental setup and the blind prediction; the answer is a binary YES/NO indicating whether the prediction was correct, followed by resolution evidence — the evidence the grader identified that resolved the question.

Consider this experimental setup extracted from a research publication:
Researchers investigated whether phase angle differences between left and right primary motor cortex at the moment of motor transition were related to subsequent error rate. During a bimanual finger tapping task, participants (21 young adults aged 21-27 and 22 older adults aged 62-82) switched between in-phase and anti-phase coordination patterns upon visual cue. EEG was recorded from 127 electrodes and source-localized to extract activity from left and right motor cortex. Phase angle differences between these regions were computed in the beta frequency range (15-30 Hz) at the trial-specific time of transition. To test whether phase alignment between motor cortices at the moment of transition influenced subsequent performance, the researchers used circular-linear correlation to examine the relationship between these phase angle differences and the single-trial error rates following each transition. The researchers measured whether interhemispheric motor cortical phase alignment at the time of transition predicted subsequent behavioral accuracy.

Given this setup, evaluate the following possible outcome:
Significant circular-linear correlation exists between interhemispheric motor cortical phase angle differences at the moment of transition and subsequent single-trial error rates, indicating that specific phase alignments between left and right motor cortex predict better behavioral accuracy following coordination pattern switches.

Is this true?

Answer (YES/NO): YES